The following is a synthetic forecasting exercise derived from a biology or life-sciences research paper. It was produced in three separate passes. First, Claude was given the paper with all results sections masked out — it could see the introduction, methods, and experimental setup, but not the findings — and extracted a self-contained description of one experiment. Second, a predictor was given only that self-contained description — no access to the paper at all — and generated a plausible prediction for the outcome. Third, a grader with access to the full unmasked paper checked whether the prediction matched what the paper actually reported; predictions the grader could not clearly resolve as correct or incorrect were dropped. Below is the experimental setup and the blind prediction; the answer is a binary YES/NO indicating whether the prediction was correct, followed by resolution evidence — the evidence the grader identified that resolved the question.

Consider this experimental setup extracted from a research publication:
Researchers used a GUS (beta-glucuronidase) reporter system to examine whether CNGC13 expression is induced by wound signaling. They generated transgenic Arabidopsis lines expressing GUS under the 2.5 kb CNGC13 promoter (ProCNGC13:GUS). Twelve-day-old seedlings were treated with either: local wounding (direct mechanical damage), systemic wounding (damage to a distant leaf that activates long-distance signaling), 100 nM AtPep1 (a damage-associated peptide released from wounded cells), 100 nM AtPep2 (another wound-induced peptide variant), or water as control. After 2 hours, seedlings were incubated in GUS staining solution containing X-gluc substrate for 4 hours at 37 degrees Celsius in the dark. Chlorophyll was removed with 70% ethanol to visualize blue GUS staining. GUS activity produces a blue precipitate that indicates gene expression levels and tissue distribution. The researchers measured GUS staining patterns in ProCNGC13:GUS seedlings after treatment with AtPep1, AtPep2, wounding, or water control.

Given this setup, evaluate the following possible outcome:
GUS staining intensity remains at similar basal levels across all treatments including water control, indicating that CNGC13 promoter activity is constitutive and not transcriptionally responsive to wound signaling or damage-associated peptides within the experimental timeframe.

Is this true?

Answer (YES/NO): NO